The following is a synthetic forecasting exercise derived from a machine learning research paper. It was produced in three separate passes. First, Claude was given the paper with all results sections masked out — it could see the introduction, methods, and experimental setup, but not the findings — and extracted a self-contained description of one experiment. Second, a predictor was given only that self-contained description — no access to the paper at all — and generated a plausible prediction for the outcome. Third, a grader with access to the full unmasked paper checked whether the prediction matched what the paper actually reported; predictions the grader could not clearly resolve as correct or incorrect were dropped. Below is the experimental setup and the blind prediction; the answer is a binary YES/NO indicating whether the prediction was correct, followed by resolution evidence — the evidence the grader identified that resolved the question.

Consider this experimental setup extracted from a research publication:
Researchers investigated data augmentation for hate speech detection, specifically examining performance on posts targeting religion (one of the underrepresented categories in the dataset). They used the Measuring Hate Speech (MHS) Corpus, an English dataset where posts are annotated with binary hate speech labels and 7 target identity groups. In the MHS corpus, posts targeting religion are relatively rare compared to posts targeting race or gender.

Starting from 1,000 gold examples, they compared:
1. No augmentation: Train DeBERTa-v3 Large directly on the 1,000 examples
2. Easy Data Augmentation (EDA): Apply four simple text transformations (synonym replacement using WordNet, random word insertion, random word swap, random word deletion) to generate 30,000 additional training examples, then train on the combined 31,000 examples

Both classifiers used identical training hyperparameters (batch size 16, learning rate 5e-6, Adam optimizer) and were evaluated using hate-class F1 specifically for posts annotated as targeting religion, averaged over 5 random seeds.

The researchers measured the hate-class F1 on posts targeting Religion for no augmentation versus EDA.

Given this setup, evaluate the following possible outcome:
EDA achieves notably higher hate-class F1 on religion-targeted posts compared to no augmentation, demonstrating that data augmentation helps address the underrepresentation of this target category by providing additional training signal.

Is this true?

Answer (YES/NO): YES